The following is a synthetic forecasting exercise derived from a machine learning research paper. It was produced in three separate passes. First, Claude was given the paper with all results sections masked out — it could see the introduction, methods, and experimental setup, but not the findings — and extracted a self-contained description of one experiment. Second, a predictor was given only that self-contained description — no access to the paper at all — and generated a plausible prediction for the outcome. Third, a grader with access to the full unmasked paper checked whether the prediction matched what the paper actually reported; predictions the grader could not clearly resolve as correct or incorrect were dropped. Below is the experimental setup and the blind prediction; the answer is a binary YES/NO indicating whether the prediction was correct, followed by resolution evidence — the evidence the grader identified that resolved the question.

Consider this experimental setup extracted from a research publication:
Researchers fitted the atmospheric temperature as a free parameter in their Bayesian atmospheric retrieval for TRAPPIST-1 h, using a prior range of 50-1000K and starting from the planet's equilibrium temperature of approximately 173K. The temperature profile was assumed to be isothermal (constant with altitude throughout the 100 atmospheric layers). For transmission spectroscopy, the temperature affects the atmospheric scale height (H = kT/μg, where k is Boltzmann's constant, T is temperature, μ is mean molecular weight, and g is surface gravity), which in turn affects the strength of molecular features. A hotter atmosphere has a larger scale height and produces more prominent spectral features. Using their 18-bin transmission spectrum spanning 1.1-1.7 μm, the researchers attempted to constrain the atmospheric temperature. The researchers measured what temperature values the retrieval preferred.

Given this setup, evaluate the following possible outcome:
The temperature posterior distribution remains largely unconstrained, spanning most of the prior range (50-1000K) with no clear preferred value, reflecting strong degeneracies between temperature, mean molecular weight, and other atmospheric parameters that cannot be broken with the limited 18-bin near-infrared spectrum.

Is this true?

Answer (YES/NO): NO